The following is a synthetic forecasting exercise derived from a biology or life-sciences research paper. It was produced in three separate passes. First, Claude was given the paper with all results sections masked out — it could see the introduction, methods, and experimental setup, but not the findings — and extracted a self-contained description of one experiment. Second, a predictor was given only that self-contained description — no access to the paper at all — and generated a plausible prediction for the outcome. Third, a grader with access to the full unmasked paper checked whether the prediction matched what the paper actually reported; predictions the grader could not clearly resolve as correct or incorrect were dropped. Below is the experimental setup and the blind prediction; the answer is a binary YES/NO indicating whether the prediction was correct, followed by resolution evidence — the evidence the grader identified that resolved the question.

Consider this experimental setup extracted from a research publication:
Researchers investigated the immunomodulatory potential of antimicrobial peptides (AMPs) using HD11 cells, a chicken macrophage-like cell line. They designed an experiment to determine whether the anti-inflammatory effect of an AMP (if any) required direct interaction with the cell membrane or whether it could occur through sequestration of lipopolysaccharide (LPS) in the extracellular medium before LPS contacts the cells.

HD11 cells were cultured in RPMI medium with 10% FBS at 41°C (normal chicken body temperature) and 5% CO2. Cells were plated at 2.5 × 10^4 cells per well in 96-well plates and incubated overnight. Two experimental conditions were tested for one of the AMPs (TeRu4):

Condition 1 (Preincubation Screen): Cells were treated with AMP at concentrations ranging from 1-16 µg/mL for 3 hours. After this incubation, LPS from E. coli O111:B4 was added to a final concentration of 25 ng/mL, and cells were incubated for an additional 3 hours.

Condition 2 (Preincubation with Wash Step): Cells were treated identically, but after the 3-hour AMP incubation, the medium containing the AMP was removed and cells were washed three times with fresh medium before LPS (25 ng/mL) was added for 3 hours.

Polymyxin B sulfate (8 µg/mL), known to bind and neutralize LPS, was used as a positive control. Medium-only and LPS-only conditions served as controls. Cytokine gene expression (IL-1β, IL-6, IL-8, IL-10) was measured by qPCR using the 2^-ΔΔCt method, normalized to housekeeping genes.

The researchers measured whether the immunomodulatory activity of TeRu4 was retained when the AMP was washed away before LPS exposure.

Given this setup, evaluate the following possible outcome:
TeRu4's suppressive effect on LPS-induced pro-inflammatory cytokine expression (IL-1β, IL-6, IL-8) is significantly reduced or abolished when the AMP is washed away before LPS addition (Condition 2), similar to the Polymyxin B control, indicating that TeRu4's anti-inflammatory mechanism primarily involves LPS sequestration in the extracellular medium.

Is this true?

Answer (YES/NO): NO